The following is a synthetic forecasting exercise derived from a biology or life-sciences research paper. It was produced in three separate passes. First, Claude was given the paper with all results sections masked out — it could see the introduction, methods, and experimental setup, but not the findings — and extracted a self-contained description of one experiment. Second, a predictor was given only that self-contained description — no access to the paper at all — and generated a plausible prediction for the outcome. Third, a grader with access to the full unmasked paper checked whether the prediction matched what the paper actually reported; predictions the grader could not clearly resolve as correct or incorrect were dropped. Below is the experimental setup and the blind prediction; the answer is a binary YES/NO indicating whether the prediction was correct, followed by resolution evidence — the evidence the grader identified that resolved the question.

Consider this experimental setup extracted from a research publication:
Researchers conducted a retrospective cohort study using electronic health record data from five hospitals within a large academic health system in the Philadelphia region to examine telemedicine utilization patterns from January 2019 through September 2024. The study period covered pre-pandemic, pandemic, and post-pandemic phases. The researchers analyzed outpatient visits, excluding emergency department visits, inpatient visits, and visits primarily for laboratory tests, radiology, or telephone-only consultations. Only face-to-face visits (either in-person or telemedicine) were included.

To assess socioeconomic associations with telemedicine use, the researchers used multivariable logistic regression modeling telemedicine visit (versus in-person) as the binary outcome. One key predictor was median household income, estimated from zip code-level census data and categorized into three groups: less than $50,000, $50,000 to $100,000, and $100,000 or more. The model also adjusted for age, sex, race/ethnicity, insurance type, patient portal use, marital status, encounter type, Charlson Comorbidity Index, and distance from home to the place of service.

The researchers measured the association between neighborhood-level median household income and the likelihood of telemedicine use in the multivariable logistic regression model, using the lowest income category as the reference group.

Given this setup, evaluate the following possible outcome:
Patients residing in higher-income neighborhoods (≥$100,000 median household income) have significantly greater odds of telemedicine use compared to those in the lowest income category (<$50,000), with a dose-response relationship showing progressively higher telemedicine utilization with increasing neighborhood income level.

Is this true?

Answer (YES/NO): NO